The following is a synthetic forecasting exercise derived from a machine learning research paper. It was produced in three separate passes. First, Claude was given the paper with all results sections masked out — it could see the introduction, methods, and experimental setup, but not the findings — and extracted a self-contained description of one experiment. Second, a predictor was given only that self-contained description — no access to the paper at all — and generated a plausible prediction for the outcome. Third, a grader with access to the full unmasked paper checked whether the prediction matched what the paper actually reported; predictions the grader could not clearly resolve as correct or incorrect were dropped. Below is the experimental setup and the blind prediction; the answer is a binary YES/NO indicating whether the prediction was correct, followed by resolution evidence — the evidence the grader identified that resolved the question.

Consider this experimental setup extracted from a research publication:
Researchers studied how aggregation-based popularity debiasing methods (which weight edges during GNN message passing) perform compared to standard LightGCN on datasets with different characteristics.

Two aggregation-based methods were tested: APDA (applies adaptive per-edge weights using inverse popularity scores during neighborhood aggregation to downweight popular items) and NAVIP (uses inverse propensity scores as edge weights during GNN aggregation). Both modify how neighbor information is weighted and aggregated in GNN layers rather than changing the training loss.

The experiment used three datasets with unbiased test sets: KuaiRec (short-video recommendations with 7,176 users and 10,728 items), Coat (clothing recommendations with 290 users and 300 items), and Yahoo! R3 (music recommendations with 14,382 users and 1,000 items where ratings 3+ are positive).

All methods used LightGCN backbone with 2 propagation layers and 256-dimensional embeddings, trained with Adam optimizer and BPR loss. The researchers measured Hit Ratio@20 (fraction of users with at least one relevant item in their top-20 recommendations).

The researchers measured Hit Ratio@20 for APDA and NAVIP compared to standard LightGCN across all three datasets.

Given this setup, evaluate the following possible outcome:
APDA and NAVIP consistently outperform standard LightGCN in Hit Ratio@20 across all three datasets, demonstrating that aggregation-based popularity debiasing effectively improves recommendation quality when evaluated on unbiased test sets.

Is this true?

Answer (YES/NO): NO